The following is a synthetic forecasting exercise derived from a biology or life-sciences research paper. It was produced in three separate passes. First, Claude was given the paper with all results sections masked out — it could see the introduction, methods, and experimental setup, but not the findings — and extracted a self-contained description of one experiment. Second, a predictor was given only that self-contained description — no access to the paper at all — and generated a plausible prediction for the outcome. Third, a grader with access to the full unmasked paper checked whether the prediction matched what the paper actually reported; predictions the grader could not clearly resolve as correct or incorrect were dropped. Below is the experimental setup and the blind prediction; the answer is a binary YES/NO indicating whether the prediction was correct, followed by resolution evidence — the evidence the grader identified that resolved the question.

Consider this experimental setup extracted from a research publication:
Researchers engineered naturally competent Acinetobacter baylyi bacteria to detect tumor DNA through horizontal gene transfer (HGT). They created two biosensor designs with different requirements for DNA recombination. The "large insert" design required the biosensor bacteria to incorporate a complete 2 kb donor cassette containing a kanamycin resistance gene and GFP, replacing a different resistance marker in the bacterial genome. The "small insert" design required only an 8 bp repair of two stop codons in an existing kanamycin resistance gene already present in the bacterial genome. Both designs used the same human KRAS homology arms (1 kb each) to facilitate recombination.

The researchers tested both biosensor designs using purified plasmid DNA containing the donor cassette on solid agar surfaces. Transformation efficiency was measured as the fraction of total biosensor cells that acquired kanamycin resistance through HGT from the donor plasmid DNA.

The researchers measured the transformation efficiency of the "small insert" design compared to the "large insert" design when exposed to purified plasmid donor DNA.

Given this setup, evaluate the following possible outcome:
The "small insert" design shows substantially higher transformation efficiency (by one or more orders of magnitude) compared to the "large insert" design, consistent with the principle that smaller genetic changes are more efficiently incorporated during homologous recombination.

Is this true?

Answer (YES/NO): YES